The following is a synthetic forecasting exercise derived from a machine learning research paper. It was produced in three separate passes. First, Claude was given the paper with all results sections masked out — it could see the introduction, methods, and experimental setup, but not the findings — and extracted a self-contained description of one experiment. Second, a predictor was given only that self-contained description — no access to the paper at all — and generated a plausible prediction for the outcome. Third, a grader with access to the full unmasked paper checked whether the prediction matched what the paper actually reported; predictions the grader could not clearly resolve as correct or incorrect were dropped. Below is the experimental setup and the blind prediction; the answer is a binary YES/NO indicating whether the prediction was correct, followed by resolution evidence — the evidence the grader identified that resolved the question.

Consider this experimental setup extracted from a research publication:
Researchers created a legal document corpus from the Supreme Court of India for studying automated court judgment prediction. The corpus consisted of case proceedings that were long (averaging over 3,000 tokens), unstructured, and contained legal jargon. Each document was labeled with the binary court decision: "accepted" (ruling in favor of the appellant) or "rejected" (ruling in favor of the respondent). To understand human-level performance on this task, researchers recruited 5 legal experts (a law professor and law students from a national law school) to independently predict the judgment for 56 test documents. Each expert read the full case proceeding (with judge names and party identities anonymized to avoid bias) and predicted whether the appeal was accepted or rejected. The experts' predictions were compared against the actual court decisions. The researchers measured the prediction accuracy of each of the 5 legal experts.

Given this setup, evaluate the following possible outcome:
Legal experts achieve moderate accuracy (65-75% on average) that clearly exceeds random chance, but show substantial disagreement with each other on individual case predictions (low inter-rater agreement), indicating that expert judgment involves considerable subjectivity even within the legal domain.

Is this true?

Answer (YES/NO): NO